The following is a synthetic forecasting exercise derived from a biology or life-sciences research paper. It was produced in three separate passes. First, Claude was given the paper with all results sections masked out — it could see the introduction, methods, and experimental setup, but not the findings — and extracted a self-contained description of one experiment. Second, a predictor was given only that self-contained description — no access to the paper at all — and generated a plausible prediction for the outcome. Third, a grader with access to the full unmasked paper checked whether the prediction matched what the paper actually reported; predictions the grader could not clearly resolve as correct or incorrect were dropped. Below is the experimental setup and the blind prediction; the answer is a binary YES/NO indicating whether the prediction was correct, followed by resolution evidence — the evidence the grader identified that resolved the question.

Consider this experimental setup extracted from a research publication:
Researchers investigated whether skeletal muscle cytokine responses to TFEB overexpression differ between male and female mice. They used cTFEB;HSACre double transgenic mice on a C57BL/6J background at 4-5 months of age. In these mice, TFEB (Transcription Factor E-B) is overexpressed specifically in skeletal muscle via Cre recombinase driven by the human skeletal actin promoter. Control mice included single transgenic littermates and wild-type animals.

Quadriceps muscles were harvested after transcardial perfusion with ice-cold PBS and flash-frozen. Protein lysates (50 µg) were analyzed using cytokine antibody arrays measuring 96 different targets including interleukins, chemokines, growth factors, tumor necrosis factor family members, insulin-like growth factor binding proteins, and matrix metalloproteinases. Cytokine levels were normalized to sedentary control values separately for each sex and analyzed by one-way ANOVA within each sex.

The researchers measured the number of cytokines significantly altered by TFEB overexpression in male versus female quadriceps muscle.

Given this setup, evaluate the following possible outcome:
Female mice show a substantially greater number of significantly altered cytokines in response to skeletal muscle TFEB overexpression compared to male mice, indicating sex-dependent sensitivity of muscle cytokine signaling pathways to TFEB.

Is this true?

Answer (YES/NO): NO